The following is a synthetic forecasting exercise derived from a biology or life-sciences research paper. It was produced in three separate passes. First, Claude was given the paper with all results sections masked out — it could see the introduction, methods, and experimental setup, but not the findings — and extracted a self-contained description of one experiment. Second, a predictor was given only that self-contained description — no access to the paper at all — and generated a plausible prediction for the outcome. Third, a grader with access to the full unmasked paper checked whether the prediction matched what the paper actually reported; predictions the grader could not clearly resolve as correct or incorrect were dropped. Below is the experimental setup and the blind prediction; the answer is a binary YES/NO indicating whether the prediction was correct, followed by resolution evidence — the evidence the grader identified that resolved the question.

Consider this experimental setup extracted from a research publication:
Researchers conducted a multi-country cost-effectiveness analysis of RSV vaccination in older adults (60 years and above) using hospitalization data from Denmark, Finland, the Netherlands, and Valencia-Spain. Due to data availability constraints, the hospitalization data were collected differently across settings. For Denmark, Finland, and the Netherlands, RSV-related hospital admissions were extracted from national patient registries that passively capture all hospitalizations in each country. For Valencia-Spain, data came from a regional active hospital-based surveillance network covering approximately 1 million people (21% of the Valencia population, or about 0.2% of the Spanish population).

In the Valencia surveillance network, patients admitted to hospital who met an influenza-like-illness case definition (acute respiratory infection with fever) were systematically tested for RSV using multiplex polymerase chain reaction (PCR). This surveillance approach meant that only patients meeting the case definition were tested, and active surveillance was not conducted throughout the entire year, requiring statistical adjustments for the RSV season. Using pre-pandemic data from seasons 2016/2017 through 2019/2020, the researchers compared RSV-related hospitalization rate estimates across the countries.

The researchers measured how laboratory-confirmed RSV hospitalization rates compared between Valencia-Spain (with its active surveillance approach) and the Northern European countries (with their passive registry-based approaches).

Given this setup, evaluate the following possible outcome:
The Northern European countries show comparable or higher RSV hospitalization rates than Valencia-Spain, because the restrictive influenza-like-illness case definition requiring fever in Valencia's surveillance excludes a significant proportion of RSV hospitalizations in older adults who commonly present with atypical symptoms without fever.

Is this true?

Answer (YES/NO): NO